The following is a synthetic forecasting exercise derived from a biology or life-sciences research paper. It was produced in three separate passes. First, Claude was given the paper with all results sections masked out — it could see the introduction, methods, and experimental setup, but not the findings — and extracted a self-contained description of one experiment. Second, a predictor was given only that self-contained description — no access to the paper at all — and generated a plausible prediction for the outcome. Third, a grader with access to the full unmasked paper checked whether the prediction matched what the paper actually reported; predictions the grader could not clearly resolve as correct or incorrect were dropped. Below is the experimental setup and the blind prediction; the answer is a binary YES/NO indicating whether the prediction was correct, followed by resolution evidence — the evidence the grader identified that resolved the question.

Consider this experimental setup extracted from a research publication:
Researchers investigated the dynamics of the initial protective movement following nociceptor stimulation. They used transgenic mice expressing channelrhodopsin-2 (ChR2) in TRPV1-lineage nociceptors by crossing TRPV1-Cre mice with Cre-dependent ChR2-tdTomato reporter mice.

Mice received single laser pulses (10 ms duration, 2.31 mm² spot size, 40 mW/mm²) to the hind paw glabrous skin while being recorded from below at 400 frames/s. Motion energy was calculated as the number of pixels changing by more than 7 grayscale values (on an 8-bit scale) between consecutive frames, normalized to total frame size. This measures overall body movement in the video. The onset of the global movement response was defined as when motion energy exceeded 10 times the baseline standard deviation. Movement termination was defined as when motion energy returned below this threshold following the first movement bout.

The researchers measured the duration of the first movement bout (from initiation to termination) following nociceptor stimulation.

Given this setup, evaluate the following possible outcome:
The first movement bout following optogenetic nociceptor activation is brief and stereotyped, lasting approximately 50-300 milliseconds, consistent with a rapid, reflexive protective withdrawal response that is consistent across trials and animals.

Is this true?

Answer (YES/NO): YES